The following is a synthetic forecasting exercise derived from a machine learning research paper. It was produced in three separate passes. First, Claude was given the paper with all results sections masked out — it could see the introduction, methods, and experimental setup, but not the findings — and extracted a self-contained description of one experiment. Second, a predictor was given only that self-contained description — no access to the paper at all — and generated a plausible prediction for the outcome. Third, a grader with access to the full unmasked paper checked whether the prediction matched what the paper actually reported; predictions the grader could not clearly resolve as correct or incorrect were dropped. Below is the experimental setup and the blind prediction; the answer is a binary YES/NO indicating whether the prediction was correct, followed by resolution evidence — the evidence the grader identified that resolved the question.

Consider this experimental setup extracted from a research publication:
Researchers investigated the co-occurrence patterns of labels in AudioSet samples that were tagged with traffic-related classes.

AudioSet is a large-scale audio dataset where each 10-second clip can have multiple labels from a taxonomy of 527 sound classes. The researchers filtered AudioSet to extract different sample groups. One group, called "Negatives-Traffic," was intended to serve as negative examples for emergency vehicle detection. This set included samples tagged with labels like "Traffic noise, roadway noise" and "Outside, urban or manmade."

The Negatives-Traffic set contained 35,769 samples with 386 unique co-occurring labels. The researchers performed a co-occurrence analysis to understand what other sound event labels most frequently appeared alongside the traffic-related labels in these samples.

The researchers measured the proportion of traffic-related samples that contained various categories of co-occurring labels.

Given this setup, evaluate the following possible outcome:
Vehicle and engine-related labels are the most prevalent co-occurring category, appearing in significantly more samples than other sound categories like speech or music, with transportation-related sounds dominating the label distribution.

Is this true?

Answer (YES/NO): NO